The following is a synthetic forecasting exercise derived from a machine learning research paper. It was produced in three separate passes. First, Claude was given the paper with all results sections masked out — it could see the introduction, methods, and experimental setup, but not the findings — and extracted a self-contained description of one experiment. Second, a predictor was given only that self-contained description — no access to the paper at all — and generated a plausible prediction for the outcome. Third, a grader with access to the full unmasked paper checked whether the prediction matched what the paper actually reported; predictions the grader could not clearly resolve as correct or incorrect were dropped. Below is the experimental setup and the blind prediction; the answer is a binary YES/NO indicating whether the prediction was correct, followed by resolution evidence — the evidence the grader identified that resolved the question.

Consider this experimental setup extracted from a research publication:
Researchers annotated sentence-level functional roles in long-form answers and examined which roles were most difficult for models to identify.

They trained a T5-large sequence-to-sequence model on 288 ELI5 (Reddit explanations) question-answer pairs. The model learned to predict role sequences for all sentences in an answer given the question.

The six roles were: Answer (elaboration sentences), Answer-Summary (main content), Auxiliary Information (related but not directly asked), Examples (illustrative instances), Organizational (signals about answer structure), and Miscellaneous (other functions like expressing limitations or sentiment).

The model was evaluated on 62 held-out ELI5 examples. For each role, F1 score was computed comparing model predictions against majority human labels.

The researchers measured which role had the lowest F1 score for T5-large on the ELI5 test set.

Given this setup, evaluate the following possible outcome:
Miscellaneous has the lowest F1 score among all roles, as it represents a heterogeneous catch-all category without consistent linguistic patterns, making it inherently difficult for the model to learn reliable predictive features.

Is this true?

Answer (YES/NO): NO